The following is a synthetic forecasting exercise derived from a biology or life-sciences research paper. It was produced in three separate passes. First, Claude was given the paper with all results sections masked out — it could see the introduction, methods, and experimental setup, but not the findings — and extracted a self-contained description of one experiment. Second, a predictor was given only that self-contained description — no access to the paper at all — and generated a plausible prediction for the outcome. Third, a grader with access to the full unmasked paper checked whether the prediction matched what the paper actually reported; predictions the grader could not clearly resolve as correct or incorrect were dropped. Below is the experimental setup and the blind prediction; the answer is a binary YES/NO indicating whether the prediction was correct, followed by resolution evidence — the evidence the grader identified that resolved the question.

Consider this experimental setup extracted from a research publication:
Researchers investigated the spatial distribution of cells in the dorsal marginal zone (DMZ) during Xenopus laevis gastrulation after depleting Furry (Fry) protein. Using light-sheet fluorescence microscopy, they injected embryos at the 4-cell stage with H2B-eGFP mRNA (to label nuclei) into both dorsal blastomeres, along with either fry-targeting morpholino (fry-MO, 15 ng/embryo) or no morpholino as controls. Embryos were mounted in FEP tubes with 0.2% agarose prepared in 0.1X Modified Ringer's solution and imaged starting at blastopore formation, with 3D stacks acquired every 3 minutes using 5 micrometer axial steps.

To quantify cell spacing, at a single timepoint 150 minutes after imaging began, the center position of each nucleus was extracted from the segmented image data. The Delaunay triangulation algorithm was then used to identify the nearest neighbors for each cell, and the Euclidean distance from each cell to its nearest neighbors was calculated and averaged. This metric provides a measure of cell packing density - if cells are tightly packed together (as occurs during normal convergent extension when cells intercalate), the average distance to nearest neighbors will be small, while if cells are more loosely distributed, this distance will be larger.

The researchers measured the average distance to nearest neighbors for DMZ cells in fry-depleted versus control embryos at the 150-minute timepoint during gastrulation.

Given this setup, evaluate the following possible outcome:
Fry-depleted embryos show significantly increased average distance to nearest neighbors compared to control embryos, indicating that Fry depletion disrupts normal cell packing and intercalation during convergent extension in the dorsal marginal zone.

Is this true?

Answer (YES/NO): NO